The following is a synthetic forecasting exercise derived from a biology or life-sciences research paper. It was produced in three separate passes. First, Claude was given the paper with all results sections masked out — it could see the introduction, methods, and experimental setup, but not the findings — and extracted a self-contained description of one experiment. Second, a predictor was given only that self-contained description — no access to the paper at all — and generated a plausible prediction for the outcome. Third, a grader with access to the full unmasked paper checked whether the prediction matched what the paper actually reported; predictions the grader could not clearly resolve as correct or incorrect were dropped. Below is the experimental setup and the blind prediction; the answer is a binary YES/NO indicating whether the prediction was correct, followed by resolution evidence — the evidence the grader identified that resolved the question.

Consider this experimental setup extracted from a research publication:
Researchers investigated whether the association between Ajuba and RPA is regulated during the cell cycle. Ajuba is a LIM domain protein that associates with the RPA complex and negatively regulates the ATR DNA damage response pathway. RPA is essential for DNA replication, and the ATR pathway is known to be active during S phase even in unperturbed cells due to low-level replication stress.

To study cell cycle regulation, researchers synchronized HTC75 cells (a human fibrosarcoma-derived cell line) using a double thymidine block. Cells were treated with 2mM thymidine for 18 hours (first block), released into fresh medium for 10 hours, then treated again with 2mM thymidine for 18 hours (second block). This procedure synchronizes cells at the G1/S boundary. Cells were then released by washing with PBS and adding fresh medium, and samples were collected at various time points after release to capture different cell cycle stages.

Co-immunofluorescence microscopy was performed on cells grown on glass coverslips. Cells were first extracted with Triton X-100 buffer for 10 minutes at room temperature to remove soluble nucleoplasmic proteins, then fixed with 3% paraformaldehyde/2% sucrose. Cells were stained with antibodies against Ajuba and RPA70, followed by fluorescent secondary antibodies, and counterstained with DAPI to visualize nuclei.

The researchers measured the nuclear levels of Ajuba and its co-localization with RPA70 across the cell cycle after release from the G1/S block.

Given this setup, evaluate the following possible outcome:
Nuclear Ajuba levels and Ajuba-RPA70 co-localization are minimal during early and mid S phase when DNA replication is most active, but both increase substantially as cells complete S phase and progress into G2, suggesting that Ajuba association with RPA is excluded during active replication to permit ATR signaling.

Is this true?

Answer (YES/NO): NO